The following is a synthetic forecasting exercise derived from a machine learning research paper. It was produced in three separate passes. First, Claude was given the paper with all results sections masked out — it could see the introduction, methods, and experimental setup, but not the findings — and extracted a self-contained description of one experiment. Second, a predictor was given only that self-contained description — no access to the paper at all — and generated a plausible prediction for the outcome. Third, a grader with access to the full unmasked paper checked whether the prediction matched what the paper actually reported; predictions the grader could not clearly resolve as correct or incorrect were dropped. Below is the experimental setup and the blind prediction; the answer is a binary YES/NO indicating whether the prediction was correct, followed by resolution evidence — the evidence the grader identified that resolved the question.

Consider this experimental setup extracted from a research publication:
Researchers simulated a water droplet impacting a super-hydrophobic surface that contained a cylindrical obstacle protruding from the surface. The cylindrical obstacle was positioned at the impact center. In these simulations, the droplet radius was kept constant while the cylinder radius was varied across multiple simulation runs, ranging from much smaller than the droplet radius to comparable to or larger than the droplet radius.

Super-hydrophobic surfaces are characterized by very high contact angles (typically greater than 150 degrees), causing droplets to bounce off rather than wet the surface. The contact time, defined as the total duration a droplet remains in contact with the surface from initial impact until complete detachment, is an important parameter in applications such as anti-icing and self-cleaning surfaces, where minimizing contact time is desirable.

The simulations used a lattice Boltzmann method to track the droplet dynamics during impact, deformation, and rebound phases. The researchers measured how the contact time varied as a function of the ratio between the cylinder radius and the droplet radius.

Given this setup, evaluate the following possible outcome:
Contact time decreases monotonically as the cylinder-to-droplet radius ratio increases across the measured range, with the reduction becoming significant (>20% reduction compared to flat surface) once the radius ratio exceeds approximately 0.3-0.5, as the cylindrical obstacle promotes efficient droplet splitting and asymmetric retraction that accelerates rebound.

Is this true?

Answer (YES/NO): NO